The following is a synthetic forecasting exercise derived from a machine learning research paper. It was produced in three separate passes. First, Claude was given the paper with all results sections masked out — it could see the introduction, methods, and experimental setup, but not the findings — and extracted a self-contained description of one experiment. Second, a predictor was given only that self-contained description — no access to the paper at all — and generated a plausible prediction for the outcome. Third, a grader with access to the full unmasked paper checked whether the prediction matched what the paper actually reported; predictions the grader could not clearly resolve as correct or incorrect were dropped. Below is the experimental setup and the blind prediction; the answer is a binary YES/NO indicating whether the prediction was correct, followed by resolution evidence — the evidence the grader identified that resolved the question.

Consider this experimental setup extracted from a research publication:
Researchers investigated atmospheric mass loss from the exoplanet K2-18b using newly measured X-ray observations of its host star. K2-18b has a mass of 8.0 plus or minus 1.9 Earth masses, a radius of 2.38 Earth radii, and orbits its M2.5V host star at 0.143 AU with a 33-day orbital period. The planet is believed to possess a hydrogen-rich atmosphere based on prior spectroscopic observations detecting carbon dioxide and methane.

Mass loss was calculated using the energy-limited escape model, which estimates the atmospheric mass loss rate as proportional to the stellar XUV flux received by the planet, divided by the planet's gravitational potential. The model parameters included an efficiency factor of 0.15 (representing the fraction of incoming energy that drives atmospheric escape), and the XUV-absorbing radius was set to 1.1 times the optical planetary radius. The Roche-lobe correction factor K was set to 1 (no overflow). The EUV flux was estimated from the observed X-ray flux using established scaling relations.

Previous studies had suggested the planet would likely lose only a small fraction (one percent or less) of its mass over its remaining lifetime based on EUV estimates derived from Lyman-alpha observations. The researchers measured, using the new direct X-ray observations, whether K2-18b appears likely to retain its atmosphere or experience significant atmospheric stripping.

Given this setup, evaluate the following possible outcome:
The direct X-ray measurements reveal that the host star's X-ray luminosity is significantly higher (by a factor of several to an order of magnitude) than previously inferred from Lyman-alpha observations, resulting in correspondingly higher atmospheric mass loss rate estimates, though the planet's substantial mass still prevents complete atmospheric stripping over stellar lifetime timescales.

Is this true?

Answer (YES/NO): NO